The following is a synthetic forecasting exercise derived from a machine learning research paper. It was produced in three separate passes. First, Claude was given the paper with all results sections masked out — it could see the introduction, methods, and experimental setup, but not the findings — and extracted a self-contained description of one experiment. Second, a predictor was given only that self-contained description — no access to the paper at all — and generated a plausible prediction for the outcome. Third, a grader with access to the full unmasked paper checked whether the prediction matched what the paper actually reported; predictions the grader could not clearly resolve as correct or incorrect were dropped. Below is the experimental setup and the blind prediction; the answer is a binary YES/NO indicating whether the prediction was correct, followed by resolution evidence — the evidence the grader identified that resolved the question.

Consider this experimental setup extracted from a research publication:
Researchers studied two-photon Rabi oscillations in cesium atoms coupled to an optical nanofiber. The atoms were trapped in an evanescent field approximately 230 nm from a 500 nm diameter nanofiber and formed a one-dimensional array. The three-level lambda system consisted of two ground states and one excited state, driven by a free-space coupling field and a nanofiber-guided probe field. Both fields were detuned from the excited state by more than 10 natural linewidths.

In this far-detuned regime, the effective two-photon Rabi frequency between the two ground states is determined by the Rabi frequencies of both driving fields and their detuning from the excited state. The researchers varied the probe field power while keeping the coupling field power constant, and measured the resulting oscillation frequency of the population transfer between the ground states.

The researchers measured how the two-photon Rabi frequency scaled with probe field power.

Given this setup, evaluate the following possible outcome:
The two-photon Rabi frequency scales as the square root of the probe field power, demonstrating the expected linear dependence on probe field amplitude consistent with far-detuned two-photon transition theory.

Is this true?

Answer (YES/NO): YES